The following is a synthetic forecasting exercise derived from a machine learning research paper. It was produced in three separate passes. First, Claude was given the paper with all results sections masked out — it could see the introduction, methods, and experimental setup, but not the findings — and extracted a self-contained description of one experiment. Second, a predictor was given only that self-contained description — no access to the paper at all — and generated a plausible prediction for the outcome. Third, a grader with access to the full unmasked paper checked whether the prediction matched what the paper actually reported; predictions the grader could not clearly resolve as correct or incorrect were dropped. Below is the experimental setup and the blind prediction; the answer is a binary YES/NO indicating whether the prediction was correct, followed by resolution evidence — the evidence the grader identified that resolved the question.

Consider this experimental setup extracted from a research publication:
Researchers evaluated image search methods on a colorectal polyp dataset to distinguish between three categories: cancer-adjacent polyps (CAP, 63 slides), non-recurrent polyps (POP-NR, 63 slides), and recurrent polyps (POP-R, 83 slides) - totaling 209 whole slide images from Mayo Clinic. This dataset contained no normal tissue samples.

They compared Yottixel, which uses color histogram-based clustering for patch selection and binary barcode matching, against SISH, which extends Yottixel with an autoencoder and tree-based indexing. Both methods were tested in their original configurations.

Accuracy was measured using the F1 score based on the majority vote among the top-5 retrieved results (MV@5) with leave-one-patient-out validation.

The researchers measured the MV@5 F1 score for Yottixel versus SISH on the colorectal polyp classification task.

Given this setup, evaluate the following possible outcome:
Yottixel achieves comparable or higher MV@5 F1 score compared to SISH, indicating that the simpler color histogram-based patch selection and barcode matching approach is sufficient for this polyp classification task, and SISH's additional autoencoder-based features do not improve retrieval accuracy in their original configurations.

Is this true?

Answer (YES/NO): YES